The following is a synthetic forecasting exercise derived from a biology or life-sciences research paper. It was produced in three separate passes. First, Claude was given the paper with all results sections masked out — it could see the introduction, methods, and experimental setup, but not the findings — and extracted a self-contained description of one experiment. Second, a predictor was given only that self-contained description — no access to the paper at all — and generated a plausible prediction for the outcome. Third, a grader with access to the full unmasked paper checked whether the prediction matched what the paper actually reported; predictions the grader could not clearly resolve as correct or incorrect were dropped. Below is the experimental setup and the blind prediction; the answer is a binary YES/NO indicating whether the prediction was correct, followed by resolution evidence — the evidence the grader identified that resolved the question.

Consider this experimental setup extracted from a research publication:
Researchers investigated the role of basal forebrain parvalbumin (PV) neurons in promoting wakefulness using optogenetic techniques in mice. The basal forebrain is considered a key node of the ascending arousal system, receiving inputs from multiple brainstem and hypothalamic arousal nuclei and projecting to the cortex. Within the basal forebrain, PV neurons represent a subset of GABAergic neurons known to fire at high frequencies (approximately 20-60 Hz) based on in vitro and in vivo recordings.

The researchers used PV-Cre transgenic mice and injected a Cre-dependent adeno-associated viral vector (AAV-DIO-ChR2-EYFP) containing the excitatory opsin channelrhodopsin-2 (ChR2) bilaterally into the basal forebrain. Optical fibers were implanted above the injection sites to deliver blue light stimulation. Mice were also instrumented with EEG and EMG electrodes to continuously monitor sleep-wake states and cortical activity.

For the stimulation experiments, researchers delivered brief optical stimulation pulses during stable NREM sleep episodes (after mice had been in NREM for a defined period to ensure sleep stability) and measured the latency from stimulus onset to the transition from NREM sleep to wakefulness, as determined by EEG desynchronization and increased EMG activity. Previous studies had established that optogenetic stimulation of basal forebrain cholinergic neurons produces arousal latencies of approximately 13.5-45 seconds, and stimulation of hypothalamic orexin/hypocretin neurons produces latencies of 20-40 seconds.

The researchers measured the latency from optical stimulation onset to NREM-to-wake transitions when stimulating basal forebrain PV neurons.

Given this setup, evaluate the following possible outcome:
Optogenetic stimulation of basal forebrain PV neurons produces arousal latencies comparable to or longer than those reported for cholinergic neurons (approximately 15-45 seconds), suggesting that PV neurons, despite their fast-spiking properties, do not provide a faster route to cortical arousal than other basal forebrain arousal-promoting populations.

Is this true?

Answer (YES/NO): NO